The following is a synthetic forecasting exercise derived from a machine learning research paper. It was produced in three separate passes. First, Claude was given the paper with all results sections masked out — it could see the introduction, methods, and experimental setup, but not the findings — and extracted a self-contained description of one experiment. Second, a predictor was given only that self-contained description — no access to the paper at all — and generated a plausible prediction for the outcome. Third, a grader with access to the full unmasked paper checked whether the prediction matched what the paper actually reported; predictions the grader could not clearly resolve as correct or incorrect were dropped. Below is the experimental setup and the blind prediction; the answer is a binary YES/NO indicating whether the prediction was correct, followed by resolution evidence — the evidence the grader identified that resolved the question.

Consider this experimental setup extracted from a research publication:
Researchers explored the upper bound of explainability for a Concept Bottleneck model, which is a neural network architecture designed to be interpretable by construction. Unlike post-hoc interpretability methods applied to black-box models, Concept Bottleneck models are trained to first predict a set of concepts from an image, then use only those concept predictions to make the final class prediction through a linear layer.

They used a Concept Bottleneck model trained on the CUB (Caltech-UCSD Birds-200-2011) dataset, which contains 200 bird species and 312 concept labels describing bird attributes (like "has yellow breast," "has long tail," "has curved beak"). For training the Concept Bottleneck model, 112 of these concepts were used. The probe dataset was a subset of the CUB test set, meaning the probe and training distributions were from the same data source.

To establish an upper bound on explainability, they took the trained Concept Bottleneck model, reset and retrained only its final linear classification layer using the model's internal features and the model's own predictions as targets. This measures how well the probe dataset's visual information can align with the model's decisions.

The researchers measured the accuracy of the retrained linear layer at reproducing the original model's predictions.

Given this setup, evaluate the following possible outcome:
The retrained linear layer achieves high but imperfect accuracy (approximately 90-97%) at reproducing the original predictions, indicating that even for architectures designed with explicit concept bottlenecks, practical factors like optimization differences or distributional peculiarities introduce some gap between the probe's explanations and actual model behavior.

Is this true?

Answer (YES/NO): NO